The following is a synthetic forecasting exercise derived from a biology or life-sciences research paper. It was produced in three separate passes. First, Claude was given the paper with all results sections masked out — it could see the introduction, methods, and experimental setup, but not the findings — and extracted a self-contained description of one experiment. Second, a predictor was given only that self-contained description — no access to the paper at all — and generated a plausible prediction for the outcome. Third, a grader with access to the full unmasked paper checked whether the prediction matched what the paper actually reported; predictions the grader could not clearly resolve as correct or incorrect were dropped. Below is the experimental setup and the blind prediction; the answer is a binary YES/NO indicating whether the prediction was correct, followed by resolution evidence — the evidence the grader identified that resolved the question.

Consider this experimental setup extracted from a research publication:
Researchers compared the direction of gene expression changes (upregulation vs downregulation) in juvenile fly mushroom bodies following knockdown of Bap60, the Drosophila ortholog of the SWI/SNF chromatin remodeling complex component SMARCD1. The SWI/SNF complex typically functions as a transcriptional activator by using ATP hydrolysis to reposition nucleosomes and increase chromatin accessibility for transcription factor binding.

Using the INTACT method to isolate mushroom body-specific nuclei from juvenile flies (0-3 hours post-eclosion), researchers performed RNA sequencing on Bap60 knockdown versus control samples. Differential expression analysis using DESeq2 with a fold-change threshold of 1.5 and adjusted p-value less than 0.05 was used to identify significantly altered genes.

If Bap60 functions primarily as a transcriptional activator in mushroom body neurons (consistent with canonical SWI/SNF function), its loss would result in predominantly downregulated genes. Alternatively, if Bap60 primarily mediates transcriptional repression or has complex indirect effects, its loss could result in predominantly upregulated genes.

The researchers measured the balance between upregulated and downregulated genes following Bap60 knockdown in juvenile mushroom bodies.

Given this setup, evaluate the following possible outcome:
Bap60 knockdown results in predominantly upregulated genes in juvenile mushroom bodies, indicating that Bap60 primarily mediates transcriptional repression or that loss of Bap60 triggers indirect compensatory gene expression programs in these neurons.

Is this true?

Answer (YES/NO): NO